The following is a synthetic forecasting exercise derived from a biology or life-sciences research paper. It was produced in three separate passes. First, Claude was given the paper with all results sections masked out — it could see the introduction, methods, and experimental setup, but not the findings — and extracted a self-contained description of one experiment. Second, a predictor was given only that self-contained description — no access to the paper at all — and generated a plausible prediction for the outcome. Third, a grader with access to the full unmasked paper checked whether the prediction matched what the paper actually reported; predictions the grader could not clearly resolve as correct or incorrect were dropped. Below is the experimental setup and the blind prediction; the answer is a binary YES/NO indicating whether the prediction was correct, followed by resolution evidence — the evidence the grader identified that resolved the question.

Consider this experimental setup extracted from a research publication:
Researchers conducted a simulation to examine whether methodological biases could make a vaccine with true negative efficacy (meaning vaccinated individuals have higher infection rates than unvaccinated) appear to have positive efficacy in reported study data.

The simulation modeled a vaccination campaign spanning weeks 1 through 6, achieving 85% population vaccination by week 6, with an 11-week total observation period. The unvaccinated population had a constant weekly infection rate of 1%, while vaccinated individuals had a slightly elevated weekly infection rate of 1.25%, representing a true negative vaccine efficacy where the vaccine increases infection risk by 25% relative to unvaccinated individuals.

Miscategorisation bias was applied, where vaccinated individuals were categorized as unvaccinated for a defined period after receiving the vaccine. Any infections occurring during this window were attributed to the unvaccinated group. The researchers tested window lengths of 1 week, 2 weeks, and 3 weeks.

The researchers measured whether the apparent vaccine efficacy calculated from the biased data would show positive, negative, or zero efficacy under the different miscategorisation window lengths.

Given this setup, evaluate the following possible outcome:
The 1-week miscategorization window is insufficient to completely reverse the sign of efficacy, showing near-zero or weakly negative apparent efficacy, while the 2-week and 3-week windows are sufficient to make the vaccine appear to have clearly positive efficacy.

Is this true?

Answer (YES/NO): NO